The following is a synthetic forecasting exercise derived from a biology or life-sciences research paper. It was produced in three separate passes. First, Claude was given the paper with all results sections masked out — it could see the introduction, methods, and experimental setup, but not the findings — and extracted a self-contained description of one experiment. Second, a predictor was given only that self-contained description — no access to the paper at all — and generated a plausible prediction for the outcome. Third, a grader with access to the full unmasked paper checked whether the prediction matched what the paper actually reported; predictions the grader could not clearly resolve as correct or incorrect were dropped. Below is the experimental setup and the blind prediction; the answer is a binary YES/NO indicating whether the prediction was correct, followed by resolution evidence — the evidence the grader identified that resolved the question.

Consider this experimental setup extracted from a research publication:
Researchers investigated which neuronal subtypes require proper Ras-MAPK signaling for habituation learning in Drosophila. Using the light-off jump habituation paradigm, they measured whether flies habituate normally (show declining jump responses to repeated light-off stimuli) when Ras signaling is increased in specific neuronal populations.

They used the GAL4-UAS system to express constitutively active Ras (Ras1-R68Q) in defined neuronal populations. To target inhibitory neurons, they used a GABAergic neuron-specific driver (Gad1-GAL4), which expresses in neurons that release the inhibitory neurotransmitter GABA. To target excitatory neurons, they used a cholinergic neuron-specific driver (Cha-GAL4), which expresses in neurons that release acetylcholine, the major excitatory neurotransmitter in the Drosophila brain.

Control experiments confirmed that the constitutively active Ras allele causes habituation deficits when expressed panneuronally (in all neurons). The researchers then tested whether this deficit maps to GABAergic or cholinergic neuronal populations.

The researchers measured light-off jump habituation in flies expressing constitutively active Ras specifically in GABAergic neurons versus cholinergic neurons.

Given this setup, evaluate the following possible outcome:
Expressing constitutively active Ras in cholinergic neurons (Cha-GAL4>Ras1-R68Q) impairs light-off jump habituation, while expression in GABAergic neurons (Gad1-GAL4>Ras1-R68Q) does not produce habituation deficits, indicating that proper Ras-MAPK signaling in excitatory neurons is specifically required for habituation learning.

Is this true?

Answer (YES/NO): NO